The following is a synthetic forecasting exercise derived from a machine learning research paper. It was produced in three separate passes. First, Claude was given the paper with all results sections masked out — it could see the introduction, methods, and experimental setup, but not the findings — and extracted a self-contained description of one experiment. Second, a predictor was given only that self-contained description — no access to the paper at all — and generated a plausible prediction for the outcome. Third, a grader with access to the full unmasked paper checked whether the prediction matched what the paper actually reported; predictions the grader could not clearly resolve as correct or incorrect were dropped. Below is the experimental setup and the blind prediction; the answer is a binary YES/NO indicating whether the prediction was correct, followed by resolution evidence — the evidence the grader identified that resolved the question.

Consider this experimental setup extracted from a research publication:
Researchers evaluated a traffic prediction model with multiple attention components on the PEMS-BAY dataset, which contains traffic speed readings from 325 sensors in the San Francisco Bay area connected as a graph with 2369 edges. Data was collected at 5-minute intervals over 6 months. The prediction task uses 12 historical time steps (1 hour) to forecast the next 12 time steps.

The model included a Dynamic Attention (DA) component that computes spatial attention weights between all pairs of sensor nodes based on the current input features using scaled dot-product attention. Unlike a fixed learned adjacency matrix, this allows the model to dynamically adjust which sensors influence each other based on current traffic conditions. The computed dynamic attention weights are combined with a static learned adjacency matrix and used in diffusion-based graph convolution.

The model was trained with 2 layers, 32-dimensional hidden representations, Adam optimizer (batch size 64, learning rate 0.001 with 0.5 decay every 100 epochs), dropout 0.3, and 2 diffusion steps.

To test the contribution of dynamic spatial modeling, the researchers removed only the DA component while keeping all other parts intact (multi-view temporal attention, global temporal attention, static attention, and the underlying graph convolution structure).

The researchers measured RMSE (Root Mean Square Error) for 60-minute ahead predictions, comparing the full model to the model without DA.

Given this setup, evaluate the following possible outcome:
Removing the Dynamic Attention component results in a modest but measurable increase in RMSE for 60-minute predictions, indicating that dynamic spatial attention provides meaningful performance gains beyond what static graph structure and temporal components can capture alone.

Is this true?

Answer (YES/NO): NO